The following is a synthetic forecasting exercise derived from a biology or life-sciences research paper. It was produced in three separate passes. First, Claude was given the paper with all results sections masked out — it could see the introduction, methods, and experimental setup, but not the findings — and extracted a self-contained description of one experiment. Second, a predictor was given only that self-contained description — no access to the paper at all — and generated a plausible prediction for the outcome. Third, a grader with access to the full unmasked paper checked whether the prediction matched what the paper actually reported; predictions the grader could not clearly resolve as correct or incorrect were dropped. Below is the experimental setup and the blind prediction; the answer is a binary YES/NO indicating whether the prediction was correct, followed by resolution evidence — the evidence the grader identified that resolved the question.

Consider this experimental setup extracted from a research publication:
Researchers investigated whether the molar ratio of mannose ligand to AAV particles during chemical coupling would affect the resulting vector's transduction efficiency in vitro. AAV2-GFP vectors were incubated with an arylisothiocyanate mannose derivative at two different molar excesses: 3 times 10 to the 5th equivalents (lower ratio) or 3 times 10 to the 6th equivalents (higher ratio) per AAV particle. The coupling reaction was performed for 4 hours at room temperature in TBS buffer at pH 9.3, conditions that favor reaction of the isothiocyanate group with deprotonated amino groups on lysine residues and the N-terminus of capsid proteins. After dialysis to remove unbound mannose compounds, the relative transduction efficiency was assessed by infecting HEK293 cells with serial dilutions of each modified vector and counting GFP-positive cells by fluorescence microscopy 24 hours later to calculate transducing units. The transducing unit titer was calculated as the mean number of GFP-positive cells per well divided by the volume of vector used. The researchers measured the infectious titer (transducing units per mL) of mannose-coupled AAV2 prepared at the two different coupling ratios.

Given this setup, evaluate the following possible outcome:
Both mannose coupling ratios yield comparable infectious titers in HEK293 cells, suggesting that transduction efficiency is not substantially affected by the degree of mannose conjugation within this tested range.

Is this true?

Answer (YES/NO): NO